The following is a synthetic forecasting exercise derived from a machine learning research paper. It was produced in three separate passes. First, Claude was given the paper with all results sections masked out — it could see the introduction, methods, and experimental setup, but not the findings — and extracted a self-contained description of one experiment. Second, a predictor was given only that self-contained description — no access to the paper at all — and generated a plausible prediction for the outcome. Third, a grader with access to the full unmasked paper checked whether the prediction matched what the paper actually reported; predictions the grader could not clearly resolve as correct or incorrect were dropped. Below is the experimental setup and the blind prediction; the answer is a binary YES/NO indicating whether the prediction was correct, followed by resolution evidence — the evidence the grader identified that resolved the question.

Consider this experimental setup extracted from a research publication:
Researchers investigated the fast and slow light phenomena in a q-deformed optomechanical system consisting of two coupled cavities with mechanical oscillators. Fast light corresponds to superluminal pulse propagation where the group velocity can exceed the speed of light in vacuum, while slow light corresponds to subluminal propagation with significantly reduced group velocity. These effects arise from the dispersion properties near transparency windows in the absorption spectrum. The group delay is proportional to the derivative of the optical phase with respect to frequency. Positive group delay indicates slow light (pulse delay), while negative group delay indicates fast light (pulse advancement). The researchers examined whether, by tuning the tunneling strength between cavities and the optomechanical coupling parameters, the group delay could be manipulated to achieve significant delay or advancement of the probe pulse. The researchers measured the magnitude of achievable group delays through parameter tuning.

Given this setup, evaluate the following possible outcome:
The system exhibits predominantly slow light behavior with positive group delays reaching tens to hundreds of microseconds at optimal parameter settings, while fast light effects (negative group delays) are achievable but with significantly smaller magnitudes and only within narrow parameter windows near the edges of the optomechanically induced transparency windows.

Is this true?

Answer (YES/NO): NO